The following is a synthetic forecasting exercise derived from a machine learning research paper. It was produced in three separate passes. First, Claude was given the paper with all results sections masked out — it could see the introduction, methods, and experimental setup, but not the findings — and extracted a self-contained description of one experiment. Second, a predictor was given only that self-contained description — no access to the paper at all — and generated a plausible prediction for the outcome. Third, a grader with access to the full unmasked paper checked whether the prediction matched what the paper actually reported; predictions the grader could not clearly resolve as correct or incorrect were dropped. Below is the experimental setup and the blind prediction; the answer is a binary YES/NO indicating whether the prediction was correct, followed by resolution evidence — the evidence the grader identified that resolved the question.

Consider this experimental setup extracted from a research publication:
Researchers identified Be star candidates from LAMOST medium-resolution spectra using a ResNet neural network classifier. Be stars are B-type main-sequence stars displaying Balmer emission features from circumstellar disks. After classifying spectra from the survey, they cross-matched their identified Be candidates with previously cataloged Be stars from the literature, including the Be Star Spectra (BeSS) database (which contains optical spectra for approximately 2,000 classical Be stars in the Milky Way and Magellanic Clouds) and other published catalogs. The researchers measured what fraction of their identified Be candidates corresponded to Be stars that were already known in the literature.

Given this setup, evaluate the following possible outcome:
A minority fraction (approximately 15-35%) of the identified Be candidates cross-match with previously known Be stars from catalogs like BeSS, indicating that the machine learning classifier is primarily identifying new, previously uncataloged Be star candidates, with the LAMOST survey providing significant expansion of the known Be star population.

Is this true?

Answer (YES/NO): NO